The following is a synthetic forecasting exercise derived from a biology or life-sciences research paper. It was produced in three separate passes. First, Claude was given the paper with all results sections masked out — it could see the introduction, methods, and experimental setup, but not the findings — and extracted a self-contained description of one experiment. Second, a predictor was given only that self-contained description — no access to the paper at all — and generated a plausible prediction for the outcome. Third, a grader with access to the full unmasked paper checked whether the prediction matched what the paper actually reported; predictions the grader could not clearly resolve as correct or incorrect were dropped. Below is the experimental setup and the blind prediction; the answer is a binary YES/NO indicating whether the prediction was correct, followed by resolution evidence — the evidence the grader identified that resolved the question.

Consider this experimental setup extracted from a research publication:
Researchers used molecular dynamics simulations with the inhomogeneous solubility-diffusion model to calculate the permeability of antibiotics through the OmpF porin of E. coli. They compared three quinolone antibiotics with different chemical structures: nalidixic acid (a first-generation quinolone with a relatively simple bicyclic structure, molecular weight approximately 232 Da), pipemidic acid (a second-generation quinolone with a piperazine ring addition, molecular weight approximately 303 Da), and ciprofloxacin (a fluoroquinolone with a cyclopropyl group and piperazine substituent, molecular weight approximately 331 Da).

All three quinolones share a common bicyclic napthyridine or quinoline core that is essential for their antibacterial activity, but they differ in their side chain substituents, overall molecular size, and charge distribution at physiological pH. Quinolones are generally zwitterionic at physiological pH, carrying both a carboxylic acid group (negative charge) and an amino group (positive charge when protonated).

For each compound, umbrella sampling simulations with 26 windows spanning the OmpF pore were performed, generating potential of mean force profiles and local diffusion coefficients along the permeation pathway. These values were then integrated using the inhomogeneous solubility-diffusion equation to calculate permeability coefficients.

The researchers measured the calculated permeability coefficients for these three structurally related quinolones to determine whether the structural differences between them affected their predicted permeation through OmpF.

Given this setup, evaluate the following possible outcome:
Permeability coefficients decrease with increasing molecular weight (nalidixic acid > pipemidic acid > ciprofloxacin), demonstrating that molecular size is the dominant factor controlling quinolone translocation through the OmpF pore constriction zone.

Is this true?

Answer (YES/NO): NO